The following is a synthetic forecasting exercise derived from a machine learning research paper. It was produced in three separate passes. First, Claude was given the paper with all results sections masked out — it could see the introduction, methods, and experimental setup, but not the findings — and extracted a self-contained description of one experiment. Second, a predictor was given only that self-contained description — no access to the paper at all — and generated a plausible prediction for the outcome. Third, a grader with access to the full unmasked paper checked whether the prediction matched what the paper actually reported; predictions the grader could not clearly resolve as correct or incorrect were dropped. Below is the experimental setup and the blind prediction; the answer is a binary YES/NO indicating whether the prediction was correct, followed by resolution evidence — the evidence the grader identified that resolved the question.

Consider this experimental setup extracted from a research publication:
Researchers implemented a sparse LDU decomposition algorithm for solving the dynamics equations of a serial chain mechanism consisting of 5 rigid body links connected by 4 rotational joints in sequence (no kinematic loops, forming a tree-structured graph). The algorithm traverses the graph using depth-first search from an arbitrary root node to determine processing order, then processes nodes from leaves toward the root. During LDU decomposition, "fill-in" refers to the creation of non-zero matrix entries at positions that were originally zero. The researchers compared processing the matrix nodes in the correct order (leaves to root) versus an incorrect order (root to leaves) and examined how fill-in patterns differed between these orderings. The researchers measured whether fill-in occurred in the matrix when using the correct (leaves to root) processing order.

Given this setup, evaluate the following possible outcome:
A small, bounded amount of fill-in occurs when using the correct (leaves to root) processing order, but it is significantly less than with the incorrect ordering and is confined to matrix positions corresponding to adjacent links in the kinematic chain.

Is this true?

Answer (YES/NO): NO